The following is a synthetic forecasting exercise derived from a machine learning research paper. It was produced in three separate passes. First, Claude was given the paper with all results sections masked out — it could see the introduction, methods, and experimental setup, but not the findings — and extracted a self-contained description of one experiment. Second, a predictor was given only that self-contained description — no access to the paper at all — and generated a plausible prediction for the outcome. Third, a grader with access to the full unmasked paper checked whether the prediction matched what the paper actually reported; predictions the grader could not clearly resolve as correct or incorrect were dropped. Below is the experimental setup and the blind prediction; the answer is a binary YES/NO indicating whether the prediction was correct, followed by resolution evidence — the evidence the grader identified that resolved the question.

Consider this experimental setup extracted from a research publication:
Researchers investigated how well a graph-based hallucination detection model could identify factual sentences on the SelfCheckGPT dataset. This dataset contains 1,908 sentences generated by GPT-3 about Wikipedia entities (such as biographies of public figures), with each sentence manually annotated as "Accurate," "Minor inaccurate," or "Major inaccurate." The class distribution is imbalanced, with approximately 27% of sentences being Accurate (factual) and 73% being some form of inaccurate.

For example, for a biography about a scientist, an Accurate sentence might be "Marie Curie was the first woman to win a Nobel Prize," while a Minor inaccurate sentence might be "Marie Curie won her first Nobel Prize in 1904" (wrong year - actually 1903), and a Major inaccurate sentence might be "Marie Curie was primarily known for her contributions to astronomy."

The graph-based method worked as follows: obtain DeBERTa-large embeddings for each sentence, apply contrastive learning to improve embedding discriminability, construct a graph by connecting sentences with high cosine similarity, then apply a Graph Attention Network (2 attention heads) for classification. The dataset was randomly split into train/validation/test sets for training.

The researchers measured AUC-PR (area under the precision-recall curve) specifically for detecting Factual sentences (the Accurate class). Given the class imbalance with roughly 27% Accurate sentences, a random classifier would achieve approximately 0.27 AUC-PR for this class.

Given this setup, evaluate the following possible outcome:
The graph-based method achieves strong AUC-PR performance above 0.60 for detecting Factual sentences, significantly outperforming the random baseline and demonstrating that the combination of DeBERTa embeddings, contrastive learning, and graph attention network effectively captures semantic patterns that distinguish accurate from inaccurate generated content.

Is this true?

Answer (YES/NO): NO